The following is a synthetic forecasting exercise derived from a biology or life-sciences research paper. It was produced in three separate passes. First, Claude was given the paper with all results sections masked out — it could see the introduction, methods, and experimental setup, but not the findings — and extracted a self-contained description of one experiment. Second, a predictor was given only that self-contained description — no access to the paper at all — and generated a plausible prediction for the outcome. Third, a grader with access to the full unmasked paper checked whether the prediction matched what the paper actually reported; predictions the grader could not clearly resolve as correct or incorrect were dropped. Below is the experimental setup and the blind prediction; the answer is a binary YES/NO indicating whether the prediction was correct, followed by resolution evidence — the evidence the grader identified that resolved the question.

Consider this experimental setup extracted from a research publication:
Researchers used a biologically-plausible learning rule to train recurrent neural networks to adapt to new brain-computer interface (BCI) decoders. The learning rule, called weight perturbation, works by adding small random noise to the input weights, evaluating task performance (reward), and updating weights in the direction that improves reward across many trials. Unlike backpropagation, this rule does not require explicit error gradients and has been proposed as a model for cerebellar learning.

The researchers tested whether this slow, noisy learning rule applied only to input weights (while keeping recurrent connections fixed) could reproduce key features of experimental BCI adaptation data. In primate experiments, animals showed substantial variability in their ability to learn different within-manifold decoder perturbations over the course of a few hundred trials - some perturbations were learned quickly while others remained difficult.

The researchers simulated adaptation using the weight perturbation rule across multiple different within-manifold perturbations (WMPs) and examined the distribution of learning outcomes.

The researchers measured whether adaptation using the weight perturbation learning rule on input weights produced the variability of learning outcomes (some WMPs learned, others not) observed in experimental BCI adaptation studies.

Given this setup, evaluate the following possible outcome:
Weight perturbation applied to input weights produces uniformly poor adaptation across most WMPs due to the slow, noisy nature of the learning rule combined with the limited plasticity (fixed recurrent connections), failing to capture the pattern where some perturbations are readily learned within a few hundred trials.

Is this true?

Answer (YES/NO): NO